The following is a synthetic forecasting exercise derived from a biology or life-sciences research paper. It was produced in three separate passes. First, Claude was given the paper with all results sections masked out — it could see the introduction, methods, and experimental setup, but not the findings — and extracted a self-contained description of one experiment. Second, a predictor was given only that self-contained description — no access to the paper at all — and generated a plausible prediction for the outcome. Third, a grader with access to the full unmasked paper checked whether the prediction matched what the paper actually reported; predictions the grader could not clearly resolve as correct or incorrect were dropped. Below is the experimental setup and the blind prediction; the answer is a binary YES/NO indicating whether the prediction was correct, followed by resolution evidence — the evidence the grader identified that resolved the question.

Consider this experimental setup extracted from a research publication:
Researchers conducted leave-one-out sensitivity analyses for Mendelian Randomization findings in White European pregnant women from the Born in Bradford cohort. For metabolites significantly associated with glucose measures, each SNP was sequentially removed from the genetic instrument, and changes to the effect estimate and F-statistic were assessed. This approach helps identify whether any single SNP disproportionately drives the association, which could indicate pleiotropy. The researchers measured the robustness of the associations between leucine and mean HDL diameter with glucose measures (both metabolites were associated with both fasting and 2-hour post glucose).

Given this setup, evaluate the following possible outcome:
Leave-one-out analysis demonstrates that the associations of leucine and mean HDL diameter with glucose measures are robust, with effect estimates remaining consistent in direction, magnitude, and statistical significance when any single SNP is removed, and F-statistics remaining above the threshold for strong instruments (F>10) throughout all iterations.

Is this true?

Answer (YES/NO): YES